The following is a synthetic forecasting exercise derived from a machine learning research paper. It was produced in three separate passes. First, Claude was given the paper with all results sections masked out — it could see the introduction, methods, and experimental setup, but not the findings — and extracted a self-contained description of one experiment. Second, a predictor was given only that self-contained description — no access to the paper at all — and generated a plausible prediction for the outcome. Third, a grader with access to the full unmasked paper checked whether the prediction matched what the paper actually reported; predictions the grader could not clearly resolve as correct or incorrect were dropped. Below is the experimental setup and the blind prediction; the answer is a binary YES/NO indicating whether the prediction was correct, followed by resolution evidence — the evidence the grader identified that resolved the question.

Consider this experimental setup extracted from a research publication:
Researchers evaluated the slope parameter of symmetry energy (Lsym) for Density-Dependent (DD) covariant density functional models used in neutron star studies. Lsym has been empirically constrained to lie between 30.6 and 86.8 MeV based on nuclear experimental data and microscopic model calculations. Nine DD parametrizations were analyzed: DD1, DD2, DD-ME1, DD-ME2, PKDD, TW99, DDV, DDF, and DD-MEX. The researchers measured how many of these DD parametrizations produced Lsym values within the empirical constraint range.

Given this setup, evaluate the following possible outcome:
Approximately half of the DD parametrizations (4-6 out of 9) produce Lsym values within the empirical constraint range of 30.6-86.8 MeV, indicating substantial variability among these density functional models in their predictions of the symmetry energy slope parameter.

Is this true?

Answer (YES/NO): NO